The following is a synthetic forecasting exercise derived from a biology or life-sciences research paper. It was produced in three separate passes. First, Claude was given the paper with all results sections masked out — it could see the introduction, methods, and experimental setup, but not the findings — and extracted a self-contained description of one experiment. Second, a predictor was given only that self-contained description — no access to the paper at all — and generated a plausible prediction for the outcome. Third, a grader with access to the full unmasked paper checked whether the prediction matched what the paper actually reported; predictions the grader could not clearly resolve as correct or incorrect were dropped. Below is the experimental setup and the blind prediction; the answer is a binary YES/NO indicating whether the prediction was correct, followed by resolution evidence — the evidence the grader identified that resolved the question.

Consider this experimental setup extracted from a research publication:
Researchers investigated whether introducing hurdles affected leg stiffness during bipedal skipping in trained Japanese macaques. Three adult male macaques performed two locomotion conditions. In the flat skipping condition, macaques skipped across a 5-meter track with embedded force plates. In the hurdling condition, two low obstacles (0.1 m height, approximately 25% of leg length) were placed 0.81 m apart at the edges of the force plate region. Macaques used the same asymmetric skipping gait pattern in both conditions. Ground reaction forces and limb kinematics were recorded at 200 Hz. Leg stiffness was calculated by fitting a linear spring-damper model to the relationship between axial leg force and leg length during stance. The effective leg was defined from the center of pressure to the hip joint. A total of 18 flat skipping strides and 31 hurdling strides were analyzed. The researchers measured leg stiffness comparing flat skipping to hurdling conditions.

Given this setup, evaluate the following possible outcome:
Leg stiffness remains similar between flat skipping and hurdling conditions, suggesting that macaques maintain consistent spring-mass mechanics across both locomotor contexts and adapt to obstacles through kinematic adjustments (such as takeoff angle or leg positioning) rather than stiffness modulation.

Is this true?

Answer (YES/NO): NO